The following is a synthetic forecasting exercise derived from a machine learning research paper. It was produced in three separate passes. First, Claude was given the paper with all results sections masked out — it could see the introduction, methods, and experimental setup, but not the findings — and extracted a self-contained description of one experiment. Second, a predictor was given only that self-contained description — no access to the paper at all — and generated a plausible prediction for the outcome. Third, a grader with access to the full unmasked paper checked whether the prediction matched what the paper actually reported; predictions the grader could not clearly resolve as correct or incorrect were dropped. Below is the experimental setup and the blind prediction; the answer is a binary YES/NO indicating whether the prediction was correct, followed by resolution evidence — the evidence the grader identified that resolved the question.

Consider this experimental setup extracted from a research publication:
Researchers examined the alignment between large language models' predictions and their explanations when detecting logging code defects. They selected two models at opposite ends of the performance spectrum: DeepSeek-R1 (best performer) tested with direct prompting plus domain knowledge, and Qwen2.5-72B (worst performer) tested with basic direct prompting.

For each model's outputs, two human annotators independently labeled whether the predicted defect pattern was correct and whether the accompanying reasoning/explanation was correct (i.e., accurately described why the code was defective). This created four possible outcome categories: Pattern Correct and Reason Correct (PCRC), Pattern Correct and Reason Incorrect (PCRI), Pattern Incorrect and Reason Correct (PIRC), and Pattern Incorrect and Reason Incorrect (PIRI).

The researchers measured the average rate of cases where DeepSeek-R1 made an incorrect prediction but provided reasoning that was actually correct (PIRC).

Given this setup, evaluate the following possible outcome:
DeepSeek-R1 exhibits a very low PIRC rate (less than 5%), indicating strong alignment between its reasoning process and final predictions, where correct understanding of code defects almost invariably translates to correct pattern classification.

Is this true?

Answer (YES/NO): YES